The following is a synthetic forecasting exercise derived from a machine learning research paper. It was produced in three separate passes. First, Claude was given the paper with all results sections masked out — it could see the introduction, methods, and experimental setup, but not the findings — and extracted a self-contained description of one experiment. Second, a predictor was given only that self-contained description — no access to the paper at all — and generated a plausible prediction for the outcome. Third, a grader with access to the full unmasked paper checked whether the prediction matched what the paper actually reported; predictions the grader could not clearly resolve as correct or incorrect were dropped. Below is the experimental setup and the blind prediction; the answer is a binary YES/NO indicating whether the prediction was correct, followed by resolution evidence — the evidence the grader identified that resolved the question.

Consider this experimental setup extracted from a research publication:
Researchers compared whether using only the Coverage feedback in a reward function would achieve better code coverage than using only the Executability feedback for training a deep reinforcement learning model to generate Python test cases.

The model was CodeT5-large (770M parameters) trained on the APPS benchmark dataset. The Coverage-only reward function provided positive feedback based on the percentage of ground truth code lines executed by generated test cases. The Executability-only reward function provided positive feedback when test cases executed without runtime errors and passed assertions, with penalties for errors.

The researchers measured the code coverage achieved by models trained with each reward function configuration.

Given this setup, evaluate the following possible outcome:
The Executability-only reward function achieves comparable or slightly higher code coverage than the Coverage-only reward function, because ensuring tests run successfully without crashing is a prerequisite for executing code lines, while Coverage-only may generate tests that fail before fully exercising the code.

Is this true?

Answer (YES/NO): NO